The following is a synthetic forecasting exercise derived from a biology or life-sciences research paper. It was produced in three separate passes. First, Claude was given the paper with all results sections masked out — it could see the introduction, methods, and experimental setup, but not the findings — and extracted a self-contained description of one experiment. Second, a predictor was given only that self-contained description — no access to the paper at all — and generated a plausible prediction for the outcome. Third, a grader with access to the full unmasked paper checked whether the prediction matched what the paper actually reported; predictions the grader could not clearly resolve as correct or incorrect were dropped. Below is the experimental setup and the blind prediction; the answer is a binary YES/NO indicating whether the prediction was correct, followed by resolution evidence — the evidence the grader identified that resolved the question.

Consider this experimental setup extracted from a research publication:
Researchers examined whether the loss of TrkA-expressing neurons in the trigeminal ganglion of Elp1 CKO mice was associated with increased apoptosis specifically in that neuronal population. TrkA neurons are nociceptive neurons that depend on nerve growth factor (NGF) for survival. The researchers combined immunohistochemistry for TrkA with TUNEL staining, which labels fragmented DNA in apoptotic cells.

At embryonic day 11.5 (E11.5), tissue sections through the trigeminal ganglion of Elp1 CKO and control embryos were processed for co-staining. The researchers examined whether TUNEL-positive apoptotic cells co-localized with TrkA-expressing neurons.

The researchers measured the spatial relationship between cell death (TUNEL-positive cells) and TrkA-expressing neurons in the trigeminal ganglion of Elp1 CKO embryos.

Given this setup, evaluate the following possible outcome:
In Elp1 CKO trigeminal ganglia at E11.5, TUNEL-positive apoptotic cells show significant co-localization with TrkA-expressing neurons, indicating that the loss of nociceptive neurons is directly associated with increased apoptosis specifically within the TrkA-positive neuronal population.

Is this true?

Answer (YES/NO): YES